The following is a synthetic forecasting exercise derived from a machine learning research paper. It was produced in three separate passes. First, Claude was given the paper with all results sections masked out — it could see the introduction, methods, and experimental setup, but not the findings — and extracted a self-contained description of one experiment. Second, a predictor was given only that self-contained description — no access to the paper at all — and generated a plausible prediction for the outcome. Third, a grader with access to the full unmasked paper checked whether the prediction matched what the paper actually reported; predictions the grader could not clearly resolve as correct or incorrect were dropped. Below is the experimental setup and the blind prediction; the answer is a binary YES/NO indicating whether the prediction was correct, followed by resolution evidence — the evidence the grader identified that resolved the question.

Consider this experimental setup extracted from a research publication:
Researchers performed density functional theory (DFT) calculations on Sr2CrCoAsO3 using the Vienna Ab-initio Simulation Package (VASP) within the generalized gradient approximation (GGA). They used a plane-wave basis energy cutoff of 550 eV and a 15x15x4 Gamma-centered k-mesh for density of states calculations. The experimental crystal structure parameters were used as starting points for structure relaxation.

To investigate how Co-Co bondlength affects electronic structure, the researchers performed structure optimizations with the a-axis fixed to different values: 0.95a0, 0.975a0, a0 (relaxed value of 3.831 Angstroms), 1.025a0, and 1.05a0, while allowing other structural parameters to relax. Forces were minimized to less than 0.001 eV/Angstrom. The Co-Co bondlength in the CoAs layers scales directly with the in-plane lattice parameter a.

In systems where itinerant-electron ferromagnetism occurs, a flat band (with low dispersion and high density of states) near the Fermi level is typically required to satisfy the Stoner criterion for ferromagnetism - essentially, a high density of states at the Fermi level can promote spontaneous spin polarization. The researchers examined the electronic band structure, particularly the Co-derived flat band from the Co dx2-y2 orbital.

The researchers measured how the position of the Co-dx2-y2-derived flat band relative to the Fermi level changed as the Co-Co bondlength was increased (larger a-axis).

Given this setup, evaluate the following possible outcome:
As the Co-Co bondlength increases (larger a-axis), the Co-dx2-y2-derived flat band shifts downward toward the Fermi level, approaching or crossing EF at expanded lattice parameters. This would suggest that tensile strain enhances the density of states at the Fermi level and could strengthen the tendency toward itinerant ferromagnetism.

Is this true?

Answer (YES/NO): YES